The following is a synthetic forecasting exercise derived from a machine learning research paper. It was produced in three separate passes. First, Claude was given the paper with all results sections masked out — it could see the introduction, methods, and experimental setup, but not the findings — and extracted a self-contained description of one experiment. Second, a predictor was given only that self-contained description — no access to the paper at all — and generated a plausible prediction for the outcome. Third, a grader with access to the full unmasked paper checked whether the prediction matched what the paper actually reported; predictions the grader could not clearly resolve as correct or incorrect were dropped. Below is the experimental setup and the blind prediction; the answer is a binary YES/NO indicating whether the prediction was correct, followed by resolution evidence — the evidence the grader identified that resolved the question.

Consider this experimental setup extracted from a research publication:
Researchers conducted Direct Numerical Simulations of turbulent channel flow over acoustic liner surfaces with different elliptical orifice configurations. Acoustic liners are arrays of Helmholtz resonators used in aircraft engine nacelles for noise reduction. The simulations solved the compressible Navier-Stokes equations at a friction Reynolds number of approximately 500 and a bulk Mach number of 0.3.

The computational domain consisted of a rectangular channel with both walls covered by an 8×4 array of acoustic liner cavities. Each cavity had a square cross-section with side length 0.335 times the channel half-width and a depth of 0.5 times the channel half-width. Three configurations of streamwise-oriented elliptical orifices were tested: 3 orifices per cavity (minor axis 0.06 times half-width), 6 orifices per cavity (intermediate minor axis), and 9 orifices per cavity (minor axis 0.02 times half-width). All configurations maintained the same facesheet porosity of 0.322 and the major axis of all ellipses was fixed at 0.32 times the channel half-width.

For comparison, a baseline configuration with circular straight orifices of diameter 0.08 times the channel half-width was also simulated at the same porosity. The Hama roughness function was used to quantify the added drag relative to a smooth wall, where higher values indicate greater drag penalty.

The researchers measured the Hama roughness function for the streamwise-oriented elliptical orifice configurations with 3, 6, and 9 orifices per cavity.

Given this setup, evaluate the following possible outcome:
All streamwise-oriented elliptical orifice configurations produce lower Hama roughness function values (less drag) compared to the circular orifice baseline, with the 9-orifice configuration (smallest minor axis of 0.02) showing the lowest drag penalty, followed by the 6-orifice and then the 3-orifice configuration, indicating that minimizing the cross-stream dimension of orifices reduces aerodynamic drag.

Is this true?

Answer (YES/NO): NO